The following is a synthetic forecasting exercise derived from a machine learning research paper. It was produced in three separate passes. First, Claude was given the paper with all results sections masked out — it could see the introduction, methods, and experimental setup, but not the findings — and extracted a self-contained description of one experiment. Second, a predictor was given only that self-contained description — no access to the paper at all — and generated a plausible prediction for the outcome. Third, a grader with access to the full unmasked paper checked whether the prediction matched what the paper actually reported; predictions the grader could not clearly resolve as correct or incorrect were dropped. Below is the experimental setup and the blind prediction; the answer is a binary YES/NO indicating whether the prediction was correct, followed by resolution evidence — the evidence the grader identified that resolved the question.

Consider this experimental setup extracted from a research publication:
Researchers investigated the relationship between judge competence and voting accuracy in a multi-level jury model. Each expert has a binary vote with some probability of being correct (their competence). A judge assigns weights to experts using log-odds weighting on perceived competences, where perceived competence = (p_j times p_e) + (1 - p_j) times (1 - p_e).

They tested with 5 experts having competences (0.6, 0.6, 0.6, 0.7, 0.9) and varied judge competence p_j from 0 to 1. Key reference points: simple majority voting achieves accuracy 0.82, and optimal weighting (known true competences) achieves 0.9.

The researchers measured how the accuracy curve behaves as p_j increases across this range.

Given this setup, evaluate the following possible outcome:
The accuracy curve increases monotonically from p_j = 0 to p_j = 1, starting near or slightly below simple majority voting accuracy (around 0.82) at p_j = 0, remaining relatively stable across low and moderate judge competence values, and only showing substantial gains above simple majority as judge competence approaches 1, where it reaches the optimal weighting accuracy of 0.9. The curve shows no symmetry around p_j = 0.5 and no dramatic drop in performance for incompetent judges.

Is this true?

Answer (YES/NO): NO